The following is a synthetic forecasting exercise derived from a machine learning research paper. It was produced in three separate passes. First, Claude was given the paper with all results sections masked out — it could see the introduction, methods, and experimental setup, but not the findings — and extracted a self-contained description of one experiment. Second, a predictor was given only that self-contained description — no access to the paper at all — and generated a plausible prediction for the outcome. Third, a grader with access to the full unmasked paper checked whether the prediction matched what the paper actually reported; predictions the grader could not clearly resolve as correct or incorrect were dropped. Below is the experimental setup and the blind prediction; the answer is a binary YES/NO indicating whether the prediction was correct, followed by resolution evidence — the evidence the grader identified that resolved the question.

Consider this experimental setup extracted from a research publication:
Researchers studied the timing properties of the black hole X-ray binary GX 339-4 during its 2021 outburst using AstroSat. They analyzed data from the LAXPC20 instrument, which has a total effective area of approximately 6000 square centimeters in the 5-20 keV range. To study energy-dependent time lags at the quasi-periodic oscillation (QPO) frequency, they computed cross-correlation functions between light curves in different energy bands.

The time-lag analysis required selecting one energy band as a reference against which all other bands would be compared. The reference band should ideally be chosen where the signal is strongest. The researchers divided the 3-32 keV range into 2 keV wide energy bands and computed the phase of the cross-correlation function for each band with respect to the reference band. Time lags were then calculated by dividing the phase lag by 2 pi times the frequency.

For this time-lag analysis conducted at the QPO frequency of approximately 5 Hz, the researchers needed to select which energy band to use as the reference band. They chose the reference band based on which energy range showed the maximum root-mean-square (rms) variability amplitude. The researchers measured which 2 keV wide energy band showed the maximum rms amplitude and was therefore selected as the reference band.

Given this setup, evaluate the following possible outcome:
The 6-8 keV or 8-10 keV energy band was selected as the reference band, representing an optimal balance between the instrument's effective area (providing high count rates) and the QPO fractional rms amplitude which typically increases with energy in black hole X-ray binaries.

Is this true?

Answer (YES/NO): NO